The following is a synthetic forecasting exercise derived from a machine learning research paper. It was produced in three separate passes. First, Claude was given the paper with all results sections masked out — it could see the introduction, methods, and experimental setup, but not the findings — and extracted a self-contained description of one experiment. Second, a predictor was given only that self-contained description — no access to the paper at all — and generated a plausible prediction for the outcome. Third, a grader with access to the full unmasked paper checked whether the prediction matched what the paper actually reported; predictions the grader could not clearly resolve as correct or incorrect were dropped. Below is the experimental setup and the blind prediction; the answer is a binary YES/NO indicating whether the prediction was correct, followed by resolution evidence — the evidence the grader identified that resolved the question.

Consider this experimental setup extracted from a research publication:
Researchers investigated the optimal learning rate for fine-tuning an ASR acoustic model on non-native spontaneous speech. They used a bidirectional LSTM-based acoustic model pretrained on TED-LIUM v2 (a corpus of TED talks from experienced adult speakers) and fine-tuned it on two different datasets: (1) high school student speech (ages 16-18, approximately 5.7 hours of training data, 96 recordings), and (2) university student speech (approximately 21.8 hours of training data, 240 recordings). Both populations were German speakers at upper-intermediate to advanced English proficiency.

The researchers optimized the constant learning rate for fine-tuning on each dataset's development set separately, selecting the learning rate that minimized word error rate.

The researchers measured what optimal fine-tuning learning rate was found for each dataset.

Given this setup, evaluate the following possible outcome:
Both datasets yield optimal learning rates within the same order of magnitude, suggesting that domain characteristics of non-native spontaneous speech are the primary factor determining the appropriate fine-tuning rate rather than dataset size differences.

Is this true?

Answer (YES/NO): NO